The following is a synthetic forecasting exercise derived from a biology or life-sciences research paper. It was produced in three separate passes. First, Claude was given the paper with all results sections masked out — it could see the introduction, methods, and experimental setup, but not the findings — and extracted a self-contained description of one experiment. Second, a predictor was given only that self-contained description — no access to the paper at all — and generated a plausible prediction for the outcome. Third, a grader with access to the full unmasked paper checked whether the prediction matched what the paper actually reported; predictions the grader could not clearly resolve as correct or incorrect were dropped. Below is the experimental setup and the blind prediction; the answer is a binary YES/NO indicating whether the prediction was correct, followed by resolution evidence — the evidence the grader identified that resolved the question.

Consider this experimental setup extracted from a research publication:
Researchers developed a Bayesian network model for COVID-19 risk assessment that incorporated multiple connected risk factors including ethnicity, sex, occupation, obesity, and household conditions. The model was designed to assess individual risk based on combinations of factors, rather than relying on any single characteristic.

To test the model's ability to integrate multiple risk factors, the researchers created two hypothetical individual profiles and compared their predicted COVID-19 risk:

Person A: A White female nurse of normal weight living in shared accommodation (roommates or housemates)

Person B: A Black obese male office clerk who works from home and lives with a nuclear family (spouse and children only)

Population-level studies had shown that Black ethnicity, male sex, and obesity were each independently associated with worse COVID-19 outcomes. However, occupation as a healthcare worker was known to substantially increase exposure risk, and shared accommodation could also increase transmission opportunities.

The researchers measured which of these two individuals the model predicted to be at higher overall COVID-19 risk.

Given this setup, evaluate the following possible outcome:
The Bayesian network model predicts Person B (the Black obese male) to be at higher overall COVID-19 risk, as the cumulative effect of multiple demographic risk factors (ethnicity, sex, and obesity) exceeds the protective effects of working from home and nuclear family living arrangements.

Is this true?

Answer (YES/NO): NO